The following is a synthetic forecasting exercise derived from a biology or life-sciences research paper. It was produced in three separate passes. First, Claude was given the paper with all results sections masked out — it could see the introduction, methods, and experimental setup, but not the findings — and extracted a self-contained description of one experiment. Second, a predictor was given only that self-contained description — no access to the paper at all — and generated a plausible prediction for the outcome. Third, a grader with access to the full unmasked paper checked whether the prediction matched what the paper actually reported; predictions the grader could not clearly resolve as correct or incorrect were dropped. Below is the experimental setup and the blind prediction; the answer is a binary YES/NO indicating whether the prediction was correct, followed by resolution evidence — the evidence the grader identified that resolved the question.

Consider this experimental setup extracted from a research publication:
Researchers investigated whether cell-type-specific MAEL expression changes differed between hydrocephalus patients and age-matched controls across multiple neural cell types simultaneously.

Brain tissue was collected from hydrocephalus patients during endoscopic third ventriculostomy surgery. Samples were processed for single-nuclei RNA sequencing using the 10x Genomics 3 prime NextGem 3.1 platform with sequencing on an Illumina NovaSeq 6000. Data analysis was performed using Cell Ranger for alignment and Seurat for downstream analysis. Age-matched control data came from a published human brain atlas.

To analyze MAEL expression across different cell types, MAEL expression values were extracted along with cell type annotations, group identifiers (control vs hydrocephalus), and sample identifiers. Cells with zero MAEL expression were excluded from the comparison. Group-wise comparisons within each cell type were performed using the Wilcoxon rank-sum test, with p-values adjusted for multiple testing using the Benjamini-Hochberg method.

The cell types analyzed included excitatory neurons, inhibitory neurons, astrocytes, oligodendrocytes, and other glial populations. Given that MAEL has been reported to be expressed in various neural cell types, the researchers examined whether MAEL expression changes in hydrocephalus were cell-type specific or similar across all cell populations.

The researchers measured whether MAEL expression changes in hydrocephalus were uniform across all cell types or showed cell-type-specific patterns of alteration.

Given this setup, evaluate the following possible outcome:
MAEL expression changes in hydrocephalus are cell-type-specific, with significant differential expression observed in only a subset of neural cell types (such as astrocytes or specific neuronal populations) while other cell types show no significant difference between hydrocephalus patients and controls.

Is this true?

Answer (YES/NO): NO